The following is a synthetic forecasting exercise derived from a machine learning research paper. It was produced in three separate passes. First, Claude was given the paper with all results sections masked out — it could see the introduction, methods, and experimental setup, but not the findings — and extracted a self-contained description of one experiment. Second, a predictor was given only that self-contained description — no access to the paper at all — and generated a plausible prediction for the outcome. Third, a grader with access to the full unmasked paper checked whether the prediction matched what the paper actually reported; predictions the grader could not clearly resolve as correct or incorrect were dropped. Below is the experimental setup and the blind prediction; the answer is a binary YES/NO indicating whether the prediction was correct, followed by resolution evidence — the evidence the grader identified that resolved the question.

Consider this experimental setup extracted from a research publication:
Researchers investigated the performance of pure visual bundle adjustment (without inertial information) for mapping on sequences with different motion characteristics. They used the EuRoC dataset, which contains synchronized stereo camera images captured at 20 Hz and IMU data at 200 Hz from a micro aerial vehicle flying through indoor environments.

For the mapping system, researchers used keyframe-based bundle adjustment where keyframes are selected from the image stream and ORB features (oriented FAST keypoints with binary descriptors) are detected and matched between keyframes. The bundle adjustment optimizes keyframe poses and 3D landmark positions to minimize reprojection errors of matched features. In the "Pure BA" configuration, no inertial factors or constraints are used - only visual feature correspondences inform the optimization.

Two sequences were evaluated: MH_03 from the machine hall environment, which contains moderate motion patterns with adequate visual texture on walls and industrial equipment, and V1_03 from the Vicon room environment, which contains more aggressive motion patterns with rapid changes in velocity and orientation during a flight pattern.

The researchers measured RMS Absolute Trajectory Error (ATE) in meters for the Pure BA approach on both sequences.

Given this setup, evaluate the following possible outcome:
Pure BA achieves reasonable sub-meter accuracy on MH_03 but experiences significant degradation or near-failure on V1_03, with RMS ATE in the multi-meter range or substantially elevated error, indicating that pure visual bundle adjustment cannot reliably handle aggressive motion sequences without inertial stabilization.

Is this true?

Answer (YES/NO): YES